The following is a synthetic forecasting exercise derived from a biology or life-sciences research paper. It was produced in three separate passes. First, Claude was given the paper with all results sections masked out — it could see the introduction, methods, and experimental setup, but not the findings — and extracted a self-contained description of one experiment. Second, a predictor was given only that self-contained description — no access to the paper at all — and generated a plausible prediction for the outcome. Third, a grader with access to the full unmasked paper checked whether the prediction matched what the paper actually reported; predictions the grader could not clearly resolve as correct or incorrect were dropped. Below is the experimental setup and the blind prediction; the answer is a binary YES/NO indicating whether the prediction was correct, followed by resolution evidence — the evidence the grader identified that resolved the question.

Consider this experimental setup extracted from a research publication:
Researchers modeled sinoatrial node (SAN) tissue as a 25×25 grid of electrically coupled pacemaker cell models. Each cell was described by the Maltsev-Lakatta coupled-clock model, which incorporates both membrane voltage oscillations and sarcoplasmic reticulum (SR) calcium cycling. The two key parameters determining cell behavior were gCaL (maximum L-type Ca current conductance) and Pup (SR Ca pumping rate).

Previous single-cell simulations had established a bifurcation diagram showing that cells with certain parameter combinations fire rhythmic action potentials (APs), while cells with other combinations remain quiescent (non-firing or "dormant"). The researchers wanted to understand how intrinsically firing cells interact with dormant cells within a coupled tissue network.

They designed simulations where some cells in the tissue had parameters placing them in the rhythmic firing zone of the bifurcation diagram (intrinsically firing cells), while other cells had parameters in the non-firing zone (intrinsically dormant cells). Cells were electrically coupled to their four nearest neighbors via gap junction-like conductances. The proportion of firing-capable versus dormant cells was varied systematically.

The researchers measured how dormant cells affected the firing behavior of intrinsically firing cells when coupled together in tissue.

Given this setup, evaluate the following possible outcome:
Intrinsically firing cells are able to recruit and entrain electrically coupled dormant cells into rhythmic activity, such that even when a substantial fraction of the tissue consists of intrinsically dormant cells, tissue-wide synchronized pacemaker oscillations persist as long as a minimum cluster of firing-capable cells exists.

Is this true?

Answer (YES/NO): YES